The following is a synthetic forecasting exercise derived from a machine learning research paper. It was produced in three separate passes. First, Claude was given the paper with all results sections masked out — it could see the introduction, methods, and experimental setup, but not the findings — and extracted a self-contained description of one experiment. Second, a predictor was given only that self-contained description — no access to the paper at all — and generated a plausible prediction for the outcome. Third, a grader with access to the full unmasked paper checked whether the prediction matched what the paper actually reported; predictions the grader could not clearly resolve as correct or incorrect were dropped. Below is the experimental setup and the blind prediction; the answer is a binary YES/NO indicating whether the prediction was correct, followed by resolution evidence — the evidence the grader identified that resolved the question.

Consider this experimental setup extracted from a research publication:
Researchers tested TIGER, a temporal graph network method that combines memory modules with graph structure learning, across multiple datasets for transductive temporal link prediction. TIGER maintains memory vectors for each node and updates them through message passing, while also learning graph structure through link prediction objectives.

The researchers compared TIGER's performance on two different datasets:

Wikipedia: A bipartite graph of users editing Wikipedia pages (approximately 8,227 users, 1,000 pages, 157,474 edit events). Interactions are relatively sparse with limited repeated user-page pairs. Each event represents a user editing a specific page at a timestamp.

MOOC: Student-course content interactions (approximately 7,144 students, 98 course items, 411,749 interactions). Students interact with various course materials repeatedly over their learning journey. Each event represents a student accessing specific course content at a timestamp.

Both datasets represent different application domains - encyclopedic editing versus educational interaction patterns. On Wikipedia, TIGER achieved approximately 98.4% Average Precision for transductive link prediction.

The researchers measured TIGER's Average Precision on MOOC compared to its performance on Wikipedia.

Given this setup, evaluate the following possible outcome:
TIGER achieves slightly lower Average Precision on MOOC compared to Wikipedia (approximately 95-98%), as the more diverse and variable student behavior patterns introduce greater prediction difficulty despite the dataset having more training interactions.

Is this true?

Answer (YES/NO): NO